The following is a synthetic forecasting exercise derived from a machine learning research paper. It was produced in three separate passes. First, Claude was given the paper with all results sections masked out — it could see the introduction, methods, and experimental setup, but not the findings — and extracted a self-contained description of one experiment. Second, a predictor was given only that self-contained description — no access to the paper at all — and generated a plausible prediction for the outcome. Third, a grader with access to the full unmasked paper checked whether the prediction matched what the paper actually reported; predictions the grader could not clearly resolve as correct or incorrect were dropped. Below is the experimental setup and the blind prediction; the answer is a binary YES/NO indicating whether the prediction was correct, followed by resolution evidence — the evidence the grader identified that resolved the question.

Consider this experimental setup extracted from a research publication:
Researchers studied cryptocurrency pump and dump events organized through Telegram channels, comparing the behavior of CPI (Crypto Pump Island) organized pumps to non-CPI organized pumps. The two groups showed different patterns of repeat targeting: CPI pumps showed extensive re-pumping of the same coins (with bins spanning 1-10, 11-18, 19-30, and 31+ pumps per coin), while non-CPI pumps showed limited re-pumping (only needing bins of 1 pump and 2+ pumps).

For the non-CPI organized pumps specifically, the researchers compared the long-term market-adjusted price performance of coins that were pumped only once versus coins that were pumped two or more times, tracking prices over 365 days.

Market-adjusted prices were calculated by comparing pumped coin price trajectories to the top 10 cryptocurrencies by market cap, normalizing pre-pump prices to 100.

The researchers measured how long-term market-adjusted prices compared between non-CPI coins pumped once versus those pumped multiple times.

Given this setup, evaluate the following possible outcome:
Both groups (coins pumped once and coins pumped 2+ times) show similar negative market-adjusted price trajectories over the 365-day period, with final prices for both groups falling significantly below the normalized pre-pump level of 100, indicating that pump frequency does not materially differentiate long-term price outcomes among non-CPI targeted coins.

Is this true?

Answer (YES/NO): NO